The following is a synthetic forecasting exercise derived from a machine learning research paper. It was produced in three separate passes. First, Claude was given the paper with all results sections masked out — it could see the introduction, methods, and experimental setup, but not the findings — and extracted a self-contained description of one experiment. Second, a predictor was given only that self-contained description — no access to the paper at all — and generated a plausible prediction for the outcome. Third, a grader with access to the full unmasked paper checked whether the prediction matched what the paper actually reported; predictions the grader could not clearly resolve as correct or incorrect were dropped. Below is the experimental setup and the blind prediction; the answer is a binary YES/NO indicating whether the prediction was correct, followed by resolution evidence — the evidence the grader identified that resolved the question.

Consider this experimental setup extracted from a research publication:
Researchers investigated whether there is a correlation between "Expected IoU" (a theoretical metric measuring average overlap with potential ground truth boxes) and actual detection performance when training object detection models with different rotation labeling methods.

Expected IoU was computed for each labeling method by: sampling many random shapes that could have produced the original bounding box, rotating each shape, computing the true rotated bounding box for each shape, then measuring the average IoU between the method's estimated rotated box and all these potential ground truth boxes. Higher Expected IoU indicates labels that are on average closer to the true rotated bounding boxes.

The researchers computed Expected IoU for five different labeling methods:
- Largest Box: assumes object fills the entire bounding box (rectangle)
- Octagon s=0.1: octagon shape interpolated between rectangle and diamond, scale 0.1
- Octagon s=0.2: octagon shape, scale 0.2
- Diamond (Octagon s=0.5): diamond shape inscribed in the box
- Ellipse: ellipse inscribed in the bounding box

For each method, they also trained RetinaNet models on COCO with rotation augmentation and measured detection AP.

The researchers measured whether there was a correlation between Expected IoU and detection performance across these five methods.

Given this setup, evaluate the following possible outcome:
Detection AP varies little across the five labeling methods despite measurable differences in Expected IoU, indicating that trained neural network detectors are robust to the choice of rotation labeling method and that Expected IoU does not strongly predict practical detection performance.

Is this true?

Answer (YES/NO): NO